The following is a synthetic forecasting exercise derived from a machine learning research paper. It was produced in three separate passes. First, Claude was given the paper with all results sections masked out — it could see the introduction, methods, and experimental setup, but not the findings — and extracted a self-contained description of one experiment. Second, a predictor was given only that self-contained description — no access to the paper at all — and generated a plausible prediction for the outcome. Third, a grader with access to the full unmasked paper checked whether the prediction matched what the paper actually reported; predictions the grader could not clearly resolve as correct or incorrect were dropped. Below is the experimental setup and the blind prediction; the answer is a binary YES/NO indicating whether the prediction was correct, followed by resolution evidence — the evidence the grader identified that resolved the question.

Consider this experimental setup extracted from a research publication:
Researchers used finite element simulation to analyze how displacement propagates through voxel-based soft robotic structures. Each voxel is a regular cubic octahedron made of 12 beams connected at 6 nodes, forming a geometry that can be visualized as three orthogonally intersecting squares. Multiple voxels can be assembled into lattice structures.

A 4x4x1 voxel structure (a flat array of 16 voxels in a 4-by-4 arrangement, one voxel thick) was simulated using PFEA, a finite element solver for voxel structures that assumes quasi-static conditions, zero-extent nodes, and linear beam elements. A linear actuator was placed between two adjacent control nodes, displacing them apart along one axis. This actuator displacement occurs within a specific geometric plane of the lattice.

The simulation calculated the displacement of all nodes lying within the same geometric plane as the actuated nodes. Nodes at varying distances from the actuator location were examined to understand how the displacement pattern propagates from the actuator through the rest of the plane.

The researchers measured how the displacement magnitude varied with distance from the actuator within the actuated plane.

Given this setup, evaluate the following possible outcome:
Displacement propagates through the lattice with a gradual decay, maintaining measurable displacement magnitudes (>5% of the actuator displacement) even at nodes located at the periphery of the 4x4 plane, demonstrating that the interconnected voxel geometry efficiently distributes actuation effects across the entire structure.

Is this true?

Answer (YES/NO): NO